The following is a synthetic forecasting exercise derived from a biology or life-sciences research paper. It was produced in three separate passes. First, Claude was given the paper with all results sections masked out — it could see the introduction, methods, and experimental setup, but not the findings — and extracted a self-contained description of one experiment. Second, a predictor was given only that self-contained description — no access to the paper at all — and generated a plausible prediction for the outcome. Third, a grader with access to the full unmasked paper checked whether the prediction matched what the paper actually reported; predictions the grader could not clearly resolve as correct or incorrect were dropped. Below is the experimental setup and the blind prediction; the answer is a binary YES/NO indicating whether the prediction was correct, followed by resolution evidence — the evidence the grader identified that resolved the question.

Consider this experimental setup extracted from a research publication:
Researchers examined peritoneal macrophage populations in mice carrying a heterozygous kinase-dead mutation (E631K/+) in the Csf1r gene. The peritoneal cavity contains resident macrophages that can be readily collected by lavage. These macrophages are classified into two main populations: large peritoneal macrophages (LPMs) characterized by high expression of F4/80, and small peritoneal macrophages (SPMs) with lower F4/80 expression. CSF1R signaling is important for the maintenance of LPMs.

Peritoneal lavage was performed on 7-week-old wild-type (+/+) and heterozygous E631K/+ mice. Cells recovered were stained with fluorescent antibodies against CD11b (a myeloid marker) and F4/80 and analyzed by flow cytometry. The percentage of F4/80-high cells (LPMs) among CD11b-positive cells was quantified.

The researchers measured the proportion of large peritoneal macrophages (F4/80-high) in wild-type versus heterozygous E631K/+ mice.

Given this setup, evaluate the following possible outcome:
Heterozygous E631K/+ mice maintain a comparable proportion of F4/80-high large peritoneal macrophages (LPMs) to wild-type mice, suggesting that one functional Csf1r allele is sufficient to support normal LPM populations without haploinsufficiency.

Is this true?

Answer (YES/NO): NO